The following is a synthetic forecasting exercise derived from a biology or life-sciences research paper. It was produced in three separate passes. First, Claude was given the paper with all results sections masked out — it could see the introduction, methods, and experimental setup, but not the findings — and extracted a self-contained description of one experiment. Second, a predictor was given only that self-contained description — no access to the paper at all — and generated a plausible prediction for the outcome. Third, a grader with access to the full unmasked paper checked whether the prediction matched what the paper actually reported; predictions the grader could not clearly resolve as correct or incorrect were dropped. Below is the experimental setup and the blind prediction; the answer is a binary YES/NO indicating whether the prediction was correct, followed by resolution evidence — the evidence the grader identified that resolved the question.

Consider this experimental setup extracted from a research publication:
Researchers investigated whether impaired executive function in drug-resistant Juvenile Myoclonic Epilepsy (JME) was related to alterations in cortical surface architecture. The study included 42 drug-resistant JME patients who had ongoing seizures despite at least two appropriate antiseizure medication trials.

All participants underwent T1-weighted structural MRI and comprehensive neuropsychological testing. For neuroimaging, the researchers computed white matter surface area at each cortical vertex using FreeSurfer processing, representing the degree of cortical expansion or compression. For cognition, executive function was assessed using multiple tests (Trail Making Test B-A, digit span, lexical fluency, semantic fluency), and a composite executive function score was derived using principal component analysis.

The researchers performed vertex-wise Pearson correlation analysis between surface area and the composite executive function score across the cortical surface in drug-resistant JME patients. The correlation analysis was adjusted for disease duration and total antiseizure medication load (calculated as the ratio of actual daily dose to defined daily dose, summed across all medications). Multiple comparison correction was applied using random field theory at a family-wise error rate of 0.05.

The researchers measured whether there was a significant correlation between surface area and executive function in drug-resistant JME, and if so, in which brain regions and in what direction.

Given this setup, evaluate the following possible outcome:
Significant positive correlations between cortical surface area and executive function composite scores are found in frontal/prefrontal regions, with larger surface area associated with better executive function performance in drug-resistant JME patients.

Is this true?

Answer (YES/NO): NO